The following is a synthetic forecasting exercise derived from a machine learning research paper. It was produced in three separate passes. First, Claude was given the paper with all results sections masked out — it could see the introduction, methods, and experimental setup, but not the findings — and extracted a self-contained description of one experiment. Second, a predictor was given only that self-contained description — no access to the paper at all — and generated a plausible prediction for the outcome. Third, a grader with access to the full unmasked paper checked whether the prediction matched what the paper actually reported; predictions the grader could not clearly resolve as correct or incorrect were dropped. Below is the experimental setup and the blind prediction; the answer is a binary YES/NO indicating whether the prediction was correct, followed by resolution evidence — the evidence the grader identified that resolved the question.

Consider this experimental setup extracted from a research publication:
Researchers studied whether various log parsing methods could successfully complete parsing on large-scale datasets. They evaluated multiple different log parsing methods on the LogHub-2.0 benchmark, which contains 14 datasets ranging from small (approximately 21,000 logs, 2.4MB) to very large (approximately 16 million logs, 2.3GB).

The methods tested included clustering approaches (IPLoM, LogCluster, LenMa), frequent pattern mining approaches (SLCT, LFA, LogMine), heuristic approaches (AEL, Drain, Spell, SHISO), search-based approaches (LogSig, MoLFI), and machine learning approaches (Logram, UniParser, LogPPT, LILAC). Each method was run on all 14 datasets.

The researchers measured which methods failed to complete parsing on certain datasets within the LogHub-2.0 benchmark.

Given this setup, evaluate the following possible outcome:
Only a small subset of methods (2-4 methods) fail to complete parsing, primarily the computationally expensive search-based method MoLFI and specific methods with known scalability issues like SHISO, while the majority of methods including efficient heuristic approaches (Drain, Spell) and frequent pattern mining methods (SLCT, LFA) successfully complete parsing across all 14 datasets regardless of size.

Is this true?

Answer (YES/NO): NO